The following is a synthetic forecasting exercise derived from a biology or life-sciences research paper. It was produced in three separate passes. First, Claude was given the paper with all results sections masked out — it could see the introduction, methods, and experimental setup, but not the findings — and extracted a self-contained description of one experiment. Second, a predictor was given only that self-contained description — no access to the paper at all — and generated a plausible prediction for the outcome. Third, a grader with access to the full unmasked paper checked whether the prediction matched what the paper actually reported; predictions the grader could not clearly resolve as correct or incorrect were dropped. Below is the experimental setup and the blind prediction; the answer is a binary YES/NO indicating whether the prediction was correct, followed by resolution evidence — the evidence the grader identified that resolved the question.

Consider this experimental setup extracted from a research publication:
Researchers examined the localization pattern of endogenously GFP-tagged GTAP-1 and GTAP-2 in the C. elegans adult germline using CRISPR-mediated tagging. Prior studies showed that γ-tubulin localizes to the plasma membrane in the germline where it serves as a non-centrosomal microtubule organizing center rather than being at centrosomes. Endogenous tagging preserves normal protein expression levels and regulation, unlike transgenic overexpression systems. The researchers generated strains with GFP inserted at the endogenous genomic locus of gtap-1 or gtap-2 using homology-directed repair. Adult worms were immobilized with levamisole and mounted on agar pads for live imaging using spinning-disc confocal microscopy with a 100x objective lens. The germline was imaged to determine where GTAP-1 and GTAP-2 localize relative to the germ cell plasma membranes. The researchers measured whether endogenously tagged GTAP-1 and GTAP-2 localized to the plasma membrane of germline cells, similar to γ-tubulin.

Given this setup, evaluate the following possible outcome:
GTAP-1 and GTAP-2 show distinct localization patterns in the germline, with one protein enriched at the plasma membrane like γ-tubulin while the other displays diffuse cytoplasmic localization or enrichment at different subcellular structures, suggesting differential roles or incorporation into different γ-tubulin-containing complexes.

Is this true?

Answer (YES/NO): NO